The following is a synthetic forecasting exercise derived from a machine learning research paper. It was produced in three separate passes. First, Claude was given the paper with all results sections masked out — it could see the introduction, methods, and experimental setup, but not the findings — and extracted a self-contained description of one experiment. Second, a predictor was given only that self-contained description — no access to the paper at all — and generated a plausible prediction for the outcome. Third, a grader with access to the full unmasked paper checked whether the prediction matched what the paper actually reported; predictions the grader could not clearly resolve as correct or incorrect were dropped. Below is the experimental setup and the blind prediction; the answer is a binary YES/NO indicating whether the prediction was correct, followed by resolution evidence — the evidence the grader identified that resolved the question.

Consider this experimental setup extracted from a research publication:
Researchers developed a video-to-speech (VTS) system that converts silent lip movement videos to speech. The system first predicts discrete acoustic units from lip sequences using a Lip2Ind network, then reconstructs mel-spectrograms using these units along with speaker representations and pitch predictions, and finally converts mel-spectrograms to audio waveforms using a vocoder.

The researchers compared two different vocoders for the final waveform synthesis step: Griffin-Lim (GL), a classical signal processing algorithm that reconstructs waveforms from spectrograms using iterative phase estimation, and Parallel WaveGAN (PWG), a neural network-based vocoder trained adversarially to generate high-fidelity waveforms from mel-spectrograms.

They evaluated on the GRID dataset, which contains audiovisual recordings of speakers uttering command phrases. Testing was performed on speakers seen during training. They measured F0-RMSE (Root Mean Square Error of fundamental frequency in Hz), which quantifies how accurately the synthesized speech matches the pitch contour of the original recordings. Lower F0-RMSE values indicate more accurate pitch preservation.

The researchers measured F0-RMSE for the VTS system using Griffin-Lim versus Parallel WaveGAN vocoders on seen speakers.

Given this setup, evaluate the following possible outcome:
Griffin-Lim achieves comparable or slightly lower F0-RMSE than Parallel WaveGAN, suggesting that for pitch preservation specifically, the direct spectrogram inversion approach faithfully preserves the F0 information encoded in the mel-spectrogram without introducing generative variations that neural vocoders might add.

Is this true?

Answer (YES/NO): NO